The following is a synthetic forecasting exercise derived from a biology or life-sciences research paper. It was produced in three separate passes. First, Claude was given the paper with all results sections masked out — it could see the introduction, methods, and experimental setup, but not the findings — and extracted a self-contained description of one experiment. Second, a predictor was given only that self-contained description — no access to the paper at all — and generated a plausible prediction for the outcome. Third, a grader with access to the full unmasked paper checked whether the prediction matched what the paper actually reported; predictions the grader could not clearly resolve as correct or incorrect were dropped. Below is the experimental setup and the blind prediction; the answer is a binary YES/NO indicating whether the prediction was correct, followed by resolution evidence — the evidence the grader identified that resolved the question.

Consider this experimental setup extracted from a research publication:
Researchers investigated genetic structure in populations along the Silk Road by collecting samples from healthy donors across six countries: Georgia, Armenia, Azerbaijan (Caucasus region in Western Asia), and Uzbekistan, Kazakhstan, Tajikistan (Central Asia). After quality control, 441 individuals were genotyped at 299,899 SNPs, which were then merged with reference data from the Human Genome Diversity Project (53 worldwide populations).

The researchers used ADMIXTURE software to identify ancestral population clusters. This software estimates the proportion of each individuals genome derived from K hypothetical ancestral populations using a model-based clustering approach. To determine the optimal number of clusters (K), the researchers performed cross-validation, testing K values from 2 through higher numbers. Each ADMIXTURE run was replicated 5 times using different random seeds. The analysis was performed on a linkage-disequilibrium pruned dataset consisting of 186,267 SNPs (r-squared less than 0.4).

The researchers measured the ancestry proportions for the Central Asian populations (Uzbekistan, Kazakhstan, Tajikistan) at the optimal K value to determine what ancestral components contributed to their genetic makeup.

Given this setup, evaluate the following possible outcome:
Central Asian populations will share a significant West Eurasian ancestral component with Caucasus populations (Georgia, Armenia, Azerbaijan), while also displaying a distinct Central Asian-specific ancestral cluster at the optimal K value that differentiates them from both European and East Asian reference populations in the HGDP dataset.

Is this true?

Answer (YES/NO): NO